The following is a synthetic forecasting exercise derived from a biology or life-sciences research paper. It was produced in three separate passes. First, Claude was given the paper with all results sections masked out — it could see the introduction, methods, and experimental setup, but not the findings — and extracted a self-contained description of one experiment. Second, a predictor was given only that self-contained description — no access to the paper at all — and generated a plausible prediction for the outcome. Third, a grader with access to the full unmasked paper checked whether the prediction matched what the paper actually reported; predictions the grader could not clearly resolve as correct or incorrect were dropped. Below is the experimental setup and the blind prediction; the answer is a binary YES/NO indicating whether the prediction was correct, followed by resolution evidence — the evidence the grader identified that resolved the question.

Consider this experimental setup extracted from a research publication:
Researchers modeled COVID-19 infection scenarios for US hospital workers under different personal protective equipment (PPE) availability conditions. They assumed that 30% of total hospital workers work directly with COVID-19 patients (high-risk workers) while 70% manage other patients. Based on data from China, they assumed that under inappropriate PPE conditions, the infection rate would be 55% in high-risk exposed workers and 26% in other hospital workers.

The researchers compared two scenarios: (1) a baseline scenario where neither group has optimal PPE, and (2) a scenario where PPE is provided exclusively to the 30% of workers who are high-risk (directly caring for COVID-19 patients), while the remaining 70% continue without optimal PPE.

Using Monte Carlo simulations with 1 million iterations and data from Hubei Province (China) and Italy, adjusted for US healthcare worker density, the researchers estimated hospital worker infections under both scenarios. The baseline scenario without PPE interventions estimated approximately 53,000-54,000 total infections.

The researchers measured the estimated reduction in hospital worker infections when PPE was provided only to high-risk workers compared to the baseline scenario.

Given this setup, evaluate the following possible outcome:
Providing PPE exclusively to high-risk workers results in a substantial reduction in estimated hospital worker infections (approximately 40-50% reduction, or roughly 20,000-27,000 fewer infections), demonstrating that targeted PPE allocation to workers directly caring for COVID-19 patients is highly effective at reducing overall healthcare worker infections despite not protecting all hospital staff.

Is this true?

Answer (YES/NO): YES